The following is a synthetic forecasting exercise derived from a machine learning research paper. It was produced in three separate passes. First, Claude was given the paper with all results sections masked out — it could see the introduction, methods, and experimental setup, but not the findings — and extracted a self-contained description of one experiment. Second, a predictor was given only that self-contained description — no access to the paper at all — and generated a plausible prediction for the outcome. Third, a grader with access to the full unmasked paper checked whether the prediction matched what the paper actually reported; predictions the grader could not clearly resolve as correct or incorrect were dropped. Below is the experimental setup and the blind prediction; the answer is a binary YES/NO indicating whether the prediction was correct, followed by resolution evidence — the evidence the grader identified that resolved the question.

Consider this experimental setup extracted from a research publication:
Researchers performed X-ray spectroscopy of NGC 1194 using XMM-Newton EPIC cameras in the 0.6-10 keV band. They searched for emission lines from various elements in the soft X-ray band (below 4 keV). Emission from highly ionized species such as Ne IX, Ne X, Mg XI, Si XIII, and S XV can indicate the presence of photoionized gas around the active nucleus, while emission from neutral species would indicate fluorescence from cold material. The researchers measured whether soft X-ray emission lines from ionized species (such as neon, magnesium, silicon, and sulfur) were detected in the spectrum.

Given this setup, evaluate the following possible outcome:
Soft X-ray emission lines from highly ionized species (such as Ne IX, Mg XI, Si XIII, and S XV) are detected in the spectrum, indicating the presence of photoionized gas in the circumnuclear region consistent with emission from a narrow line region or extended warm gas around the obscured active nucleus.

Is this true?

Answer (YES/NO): YES